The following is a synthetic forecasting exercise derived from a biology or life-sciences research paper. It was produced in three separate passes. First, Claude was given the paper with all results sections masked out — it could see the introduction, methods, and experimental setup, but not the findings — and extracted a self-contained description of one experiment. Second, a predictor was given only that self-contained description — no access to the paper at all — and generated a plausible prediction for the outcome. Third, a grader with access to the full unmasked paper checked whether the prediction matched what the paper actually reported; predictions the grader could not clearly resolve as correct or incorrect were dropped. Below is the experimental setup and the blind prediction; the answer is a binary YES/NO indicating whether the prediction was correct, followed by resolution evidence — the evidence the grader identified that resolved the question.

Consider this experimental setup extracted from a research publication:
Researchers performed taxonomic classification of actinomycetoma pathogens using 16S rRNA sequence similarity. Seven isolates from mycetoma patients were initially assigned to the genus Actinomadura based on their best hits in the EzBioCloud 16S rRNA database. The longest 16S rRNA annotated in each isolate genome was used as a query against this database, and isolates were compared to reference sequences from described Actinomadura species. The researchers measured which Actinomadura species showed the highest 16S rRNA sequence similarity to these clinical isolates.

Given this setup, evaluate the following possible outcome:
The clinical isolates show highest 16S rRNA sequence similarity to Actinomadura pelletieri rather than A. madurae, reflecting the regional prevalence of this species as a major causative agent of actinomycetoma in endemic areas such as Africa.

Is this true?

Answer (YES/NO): NO